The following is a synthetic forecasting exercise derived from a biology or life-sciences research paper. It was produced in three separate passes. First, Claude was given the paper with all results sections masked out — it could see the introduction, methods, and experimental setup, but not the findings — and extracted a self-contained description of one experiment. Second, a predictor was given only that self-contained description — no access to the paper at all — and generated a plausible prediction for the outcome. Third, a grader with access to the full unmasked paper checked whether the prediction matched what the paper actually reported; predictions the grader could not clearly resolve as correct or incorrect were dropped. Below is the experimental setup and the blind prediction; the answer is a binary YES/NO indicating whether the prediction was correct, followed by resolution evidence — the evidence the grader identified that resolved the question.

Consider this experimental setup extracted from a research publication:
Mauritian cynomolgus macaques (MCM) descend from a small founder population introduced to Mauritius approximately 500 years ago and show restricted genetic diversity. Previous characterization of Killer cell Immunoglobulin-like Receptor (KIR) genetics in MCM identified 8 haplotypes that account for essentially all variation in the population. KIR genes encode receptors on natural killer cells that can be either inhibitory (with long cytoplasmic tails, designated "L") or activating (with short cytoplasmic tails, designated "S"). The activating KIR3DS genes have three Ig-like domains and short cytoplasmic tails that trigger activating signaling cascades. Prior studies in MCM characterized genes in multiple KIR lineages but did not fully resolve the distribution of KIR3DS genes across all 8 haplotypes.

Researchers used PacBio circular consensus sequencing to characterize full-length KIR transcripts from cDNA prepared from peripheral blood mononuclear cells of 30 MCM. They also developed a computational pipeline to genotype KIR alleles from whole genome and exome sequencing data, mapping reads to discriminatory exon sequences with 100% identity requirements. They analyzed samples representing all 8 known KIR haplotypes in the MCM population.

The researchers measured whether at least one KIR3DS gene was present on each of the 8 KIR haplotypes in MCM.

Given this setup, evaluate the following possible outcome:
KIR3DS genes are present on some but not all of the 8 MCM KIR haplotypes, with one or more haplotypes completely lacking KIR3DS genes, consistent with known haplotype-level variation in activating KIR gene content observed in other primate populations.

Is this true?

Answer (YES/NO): NO